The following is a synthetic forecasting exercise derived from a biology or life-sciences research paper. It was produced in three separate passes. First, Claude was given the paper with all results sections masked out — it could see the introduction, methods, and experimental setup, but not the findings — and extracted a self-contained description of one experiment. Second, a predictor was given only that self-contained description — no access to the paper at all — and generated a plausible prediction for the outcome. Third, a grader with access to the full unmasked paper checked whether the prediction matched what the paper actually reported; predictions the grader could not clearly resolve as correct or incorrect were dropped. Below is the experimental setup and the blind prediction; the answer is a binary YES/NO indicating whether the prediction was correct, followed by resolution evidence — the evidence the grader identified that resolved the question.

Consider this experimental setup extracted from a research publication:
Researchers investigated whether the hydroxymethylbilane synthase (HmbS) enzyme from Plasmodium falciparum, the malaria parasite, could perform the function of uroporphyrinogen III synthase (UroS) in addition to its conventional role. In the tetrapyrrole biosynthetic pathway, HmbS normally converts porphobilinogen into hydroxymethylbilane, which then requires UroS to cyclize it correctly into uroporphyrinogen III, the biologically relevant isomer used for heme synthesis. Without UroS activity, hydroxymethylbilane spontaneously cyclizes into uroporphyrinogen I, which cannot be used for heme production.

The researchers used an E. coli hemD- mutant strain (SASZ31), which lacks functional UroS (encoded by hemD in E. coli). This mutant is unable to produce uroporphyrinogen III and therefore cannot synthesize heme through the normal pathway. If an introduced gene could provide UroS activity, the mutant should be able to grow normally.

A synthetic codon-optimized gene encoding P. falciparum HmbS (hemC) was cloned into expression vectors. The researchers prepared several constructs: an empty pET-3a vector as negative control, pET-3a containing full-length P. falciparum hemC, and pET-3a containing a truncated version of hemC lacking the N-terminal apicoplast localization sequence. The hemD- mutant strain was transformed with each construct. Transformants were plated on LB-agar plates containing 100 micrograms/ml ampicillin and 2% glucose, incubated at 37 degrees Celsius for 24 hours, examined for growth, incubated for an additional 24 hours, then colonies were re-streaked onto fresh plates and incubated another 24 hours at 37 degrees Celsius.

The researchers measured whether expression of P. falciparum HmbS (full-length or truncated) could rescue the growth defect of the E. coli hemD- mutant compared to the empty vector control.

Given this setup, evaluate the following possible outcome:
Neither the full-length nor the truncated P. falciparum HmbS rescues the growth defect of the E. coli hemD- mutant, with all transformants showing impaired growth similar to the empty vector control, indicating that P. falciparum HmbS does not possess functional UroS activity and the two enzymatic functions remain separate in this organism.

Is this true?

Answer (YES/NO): YES